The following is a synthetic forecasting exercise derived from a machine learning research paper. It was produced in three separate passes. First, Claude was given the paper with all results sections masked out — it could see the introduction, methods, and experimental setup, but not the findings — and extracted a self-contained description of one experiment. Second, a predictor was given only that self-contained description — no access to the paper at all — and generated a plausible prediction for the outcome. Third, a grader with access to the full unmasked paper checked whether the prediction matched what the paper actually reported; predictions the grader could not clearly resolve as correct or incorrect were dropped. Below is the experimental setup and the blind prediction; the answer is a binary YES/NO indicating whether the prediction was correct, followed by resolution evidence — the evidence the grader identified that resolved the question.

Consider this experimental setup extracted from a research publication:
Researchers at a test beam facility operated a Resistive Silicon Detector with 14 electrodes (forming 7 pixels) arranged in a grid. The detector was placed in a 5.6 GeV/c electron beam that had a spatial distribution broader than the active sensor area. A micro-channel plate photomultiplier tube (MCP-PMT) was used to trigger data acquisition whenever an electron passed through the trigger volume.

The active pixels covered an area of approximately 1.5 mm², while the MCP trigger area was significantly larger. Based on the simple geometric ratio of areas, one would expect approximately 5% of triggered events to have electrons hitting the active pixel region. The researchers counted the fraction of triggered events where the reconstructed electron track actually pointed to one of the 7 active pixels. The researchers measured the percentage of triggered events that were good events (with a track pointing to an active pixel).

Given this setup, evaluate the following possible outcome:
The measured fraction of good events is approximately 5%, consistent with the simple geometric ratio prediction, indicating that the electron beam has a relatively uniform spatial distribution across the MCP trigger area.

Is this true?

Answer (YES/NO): NO